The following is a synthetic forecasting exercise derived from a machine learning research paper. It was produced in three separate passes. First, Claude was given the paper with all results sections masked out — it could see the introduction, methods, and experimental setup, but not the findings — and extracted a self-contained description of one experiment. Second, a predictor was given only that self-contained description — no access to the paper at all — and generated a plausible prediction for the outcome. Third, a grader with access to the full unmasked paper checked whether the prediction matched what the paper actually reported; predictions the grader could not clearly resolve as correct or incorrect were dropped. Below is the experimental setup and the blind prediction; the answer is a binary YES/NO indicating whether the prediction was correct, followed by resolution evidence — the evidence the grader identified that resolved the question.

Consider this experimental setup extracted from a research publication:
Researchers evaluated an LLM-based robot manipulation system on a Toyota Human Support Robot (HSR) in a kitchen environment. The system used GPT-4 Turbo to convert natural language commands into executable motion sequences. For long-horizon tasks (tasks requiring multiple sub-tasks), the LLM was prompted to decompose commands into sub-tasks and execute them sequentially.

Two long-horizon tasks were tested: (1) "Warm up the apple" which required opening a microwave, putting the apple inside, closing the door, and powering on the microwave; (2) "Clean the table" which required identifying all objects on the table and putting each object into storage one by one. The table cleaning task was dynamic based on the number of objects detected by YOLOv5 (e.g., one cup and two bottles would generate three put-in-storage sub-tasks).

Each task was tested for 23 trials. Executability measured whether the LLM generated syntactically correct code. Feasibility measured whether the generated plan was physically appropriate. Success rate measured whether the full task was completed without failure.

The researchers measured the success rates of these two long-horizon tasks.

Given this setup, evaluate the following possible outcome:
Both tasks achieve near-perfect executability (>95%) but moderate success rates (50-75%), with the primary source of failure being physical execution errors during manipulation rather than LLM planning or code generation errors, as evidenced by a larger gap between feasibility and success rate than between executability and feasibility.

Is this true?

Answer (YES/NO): NO